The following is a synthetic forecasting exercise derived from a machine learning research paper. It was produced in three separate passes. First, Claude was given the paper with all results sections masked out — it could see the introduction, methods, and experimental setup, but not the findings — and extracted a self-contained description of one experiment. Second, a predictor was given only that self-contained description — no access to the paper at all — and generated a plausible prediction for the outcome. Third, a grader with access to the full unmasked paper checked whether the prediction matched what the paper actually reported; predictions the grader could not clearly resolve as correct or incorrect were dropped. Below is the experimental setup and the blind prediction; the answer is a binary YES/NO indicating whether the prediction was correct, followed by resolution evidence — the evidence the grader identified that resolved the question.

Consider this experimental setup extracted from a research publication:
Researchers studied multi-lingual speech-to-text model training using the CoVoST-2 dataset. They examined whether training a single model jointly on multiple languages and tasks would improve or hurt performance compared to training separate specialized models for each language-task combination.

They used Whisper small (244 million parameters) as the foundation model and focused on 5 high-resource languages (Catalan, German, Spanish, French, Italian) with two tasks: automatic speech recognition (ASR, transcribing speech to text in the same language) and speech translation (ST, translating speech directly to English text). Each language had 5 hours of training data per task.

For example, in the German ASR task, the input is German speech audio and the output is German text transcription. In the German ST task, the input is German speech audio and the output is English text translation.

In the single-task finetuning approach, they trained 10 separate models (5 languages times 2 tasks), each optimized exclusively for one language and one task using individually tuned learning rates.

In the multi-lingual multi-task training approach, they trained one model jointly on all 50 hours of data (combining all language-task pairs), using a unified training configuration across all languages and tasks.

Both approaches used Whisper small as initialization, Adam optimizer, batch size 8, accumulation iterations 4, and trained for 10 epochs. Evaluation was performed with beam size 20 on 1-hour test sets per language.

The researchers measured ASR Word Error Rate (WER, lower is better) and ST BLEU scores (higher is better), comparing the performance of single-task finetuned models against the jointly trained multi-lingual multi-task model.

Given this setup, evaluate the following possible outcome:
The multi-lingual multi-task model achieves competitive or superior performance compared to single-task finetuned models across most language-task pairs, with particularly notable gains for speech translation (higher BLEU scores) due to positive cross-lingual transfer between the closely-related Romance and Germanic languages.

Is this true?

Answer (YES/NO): NO